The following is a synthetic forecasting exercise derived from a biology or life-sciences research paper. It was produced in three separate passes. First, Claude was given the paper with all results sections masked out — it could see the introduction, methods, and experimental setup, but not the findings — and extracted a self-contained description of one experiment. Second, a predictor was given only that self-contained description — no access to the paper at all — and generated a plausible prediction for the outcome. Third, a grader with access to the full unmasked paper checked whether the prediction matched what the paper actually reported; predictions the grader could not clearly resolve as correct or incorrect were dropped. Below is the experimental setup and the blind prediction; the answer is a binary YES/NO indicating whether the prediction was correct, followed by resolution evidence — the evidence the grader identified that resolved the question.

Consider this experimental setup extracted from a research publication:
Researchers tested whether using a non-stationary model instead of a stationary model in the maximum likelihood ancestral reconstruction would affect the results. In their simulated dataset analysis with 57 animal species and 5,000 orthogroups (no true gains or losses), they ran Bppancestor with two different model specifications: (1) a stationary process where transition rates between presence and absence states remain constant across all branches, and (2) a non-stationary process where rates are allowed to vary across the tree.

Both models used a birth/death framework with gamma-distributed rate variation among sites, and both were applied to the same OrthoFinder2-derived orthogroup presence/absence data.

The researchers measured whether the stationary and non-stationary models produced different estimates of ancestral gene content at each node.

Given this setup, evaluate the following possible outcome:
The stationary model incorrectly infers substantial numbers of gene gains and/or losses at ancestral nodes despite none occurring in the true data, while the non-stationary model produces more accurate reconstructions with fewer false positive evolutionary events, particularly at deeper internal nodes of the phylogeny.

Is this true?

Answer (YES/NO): NO